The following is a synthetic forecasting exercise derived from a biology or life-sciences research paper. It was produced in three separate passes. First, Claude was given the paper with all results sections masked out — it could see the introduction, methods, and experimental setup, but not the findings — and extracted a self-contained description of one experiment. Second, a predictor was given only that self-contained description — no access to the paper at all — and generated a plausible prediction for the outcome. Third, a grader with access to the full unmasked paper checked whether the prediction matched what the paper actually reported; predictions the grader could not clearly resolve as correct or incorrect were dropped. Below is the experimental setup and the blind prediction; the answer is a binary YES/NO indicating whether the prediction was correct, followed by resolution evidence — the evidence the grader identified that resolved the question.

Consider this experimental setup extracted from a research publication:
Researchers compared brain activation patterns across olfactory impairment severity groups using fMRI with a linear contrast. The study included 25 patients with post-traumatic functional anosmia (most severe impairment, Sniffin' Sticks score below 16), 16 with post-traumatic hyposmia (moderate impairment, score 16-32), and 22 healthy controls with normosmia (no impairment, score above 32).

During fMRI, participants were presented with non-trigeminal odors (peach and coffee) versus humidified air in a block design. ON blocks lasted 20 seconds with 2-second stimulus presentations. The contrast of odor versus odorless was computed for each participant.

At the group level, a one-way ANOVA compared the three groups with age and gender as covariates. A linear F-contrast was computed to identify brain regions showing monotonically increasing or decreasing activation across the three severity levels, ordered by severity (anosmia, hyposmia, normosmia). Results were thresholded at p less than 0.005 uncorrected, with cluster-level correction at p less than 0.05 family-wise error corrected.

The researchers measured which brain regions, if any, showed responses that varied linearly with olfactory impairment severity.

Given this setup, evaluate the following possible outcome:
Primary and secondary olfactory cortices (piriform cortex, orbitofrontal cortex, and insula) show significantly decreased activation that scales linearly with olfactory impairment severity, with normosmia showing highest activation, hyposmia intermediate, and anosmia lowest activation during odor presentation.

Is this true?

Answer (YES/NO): NO